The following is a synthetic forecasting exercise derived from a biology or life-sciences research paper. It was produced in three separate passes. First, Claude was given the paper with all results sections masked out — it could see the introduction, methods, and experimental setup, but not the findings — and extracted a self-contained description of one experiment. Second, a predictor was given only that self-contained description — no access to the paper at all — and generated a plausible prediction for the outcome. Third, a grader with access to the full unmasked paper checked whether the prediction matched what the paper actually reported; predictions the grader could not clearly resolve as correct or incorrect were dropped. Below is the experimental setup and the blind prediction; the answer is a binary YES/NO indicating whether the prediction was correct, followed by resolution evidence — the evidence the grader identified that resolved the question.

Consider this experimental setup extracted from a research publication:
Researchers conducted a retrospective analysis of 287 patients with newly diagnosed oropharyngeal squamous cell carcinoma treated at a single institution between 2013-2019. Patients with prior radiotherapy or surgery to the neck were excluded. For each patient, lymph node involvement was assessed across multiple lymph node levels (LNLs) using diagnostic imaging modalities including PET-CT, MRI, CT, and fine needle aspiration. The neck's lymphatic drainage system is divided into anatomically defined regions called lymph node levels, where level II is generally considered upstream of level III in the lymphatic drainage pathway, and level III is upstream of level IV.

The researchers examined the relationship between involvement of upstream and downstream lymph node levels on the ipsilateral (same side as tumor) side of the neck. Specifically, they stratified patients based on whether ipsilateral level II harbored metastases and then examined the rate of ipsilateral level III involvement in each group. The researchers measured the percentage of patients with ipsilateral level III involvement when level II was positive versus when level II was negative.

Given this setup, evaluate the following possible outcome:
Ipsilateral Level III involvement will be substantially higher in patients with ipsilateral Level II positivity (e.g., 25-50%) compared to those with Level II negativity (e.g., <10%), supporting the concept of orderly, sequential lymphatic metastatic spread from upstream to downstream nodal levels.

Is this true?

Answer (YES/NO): YES